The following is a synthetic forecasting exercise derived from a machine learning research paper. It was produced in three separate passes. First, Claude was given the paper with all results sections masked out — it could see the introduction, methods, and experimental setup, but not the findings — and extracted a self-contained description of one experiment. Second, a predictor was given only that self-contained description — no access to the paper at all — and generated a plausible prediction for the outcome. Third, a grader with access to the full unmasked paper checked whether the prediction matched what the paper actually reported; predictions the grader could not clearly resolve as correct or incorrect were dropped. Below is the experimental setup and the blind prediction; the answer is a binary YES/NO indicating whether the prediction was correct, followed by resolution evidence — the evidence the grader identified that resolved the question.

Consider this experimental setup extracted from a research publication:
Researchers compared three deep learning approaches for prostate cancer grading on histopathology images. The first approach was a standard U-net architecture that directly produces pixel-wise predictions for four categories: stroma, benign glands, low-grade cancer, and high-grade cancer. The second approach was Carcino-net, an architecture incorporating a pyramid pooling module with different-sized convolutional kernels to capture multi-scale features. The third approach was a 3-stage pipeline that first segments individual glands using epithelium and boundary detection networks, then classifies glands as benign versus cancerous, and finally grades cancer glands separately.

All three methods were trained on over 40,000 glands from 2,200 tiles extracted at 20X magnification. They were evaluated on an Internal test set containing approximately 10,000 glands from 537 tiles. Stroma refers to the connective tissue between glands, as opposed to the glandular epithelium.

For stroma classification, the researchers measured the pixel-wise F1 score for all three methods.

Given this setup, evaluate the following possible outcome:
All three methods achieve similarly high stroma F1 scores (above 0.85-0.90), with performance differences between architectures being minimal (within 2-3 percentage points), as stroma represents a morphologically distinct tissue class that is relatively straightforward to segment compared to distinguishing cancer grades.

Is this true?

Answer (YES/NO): YES